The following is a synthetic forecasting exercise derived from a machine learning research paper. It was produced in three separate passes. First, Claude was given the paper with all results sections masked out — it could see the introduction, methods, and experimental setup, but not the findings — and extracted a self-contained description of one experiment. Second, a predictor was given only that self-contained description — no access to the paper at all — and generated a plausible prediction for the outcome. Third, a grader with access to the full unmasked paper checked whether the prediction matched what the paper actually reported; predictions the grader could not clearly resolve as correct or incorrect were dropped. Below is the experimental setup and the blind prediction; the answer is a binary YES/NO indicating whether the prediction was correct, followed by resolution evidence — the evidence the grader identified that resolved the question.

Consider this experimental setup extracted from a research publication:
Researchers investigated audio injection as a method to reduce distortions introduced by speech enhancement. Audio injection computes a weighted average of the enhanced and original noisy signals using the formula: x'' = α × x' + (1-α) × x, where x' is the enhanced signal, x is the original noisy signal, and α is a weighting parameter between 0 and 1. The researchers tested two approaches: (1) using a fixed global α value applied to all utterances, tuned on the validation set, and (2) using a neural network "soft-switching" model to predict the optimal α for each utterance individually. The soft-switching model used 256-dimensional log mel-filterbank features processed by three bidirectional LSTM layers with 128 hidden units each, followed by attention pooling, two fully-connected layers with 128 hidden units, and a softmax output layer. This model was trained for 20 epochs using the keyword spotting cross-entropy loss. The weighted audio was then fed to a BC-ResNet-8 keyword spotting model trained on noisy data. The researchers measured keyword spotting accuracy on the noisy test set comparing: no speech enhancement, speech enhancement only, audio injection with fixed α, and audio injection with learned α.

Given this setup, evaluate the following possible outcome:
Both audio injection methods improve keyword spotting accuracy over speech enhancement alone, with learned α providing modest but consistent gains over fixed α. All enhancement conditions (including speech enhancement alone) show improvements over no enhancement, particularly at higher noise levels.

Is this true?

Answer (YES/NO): NO